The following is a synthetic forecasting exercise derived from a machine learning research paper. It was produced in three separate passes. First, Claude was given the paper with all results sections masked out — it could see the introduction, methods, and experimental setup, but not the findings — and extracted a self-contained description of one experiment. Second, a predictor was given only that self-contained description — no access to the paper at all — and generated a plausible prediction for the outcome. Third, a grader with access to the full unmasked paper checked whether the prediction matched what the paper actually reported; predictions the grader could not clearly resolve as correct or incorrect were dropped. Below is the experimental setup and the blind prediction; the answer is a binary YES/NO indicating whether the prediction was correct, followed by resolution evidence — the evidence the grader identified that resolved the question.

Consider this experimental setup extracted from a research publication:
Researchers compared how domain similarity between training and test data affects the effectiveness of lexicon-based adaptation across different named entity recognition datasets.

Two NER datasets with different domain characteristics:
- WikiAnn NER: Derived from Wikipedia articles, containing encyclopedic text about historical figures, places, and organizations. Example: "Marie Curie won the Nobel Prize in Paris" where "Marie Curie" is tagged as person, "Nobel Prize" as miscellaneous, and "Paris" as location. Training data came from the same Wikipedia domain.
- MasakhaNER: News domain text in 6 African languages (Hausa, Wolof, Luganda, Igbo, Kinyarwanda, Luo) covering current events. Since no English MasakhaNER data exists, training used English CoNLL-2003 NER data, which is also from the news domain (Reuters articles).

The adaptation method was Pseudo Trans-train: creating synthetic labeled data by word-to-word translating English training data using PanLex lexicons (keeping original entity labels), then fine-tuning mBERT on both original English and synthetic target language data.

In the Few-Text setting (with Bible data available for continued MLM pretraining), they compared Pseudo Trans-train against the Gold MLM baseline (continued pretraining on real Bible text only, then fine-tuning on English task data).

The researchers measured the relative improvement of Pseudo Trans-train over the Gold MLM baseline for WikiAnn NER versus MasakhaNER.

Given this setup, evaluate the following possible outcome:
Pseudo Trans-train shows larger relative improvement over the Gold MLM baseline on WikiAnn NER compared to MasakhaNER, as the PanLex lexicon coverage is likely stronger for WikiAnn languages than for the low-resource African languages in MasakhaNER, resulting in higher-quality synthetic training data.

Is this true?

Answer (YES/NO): NO